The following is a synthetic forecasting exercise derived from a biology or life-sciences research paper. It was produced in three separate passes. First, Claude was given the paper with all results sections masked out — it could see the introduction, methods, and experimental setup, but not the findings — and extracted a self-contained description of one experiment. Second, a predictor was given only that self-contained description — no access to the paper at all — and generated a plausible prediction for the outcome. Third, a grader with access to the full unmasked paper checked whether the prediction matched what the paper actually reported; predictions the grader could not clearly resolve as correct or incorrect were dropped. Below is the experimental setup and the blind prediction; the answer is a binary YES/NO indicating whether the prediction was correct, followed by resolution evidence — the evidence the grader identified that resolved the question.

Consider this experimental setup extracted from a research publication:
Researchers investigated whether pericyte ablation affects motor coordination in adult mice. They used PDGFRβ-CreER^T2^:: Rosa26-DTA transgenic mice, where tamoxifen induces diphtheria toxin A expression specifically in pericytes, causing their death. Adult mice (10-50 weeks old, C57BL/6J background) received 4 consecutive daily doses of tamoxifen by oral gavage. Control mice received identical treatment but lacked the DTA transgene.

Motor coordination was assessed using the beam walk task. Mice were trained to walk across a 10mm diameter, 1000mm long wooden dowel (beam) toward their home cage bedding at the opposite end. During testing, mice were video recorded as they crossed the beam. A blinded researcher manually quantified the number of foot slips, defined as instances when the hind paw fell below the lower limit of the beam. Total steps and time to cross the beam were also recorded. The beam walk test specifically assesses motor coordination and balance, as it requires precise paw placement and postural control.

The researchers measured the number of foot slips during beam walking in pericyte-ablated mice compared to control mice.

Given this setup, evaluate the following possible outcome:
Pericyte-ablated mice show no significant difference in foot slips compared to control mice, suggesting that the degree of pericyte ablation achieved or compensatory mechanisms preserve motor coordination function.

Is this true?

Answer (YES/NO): NO